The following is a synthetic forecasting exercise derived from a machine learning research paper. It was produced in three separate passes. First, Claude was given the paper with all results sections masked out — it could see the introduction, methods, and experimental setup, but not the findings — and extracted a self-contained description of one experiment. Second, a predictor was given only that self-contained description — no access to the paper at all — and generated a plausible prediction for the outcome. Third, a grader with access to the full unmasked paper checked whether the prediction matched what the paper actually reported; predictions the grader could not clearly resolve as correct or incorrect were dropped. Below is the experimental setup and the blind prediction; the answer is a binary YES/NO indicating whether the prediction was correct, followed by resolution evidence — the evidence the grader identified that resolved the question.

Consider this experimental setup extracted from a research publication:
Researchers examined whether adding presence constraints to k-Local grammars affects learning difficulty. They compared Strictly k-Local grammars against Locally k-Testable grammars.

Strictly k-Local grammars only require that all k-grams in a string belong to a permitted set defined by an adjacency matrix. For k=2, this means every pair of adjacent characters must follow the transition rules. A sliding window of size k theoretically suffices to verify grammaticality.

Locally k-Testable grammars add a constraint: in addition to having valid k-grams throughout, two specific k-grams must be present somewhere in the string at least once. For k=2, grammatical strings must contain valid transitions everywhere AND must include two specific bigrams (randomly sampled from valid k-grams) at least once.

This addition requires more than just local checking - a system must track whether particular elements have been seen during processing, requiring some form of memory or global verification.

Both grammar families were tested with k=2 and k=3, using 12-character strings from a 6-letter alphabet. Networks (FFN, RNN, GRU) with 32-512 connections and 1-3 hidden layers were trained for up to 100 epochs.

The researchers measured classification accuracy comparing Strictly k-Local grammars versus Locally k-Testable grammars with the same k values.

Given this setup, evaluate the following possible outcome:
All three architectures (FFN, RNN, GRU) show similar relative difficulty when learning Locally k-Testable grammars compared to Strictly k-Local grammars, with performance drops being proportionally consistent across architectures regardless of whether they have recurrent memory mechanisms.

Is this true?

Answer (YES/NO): NO